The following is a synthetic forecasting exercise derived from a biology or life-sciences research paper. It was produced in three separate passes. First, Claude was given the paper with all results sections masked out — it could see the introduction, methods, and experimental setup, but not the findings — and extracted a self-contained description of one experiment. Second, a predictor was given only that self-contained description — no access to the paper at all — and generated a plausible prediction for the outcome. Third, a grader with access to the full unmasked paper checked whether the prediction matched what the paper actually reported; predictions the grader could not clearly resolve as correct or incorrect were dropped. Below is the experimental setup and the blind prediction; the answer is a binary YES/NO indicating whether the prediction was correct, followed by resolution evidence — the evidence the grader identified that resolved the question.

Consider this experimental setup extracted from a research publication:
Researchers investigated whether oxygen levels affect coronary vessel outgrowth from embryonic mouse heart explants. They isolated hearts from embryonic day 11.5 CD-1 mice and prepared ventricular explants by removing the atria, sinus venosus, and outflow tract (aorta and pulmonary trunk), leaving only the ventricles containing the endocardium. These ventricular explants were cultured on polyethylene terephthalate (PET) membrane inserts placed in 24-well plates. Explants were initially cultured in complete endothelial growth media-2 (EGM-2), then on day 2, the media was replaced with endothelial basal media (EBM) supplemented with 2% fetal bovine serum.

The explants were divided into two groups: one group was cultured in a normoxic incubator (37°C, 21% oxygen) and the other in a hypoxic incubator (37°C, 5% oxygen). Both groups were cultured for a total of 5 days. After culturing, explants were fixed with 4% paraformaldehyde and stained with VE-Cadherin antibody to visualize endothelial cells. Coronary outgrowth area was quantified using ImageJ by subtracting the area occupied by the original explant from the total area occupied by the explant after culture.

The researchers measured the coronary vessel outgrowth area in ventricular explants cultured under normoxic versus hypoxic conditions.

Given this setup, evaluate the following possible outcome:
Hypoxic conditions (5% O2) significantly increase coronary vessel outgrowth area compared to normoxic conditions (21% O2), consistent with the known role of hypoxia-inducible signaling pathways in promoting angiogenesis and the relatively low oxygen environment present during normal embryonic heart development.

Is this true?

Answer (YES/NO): YES